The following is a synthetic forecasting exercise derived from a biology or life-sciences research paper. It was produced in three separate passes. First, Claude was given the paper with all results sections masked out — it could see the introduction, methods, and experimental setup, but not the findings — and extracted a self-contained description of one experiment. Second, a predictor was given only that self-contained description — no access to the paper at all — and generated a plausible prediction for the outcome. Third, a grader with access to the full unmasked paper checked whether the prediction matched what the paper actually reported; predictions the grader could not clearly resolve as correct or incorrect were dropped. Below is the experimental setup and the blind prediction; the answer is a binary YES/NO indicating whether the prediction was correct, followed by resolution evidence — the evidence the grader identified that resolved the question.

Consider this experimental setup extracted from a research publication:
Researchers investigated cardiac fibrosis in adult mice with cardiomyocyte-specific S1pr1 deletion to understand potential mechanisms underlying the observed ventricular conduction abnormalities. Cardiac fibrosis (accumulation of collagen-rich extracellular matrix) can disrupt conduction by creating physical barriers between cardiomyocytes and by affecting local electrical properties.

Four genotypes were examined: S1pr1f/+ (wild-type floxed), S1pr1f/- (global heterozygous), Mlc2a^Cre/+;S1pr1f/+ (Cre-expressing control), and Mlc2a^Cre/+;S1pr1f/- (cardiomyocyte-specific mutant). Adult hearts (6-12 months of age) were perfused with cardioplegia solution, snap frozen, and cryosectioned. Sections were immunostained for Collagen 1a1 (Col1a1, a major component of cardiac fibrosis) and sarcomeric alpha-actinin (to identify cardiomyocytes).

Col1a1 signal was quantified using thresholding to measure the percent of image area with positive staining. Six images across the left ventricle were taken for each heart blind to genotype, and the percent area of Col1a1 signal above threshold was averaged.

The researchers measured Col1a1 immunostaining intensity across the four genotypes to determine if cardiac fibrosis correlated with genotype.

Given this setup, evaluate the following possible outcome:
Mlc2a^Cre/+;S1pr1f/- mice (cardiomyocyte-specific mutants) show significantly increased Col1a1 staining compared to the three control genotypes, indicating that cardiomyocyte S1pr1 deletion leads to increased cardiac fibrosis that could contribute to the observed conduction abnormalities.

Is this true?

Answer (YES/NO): NO